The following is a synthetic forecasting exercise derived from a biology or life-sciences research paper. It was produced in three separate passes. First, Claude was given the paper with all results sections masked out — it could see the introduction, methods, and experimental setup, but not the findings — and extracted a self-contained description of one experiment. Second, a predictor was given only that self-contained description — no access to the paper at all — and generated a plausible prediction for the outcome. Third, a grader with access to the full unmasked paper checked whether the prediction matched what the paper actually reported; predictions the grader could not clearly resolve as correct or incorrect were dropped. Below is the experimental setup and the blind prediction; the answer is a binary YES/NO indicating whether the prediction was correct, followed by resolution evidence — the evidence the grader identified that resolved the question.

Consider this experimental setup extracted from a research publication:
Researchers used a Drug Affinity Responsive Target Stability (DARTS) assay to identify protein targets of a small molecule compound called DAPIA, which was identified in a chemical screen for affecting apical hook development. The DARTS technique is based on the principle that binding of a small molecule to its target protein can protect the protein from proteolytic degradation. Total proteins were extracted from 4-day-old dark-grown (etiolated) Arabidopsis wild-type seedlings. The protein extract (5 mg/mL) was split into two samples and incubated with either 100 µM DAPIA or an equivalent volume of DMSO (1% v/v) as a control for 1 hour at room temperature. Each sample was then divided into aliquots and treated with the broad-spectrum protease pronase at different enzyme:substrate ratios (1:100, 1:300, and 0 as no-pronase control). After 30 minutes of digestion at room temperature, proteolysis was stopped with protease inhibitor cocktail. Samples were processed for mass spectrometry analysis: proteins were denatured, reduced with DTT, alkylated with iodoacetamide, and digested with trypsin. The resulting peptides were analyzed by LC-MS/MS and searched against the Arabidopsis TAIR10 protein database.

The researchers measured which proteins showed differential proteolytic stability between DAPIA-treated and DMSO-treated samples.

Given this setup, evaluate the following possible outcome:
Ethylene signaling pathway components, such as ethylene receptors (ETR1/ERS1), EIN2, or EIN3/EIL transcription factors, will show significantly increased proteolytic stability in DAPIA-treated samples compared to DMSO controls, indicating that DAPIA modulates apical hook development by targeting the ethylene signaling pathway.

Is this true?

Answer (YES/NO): NO